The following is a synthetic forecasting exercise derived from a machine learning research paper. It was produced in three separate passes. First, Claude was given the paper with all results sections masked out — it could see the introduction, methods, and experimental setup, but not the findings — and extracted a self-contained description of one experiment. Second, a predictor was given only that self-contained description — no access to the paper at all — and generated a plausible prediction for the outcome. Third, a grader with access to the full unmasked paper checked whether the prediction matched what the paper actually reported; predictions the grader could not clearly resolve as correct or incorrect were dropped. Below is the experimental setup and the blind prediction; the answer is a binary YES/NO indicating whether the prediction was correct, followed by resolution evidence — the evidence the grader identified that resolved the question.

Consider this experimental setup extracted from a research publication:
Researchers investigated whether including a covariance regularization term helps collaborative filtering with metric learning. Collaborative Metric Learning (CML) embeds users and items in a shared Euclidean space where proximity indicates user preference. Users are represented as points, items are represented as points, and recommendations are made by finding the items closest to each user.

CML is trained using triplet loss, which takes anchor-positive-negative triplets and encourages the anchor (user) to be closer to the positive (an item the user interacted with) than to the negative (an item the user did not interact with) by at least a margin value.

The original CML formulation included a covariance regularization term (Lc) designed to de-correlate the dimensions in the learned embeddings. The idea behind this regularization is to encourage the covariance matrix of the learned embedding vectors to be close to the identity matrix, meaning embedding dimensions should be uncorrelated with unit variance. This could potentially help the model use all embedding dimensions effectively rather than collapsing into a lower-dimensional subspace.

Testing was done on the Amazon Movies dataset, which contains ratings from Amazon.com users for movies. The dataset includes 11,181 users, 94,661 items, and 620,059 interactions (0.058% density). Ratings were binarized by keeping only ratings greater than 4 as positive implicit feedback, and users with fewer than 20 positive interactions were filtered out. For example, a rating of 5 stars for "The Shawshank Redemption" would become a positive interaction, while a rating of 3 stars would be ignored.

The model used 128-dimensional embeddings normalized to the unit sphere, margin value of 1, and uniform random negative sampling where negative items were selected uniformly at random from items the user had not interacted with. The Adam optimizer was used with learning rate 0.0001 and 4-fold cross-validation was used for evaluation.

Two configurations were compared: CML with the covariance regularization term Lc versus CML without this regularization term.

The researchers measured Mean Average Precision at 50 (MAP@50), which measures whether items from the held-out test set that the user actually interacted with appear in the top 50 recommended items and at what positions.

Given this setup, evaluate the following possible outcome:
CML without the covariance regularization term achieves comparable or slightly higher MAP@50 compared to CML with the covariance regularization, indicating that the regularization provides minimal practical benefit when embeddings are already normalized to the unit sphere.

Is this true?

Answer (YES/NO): NO